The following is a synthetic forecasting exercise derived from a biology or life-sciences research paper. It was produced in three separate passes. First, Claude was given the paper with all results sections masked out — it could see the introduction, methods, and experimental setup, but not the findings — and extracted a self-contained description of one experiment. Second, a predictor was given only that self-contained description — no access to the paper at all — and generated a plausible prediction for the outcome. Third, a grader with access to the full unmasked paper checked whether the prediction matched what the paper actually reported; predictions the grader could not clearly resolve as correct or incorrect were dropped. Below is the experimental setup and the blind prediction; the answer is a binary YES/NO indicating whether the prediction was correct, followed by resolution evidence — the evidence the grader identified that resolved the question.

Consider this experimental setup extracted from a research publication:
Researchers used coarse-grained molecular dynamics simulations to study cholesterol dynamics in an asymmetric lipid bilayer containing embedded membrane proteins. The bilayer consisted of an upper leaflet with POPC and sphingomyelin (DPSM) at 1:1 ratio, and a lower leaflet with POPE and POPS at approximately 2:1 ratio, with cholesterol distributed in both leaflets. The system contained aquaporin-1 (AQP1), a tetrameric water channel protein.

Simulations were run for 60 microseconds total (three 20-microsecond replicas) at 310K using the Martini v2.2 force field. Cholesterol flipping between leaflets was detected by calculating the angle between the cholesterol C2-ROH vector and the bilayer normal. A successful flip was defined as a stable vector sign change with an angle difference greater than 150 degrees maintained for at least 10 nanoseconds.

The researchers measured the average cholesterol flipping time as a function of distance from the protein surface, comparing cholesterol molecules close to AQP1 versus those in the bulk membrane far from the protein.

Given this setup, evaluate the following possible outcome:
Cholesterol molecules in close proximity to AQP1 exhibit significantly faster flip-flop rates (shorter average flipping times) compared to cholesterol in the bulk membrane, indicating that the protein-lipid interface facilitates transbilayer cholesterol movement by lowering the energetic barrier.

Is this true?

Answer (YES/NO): NO